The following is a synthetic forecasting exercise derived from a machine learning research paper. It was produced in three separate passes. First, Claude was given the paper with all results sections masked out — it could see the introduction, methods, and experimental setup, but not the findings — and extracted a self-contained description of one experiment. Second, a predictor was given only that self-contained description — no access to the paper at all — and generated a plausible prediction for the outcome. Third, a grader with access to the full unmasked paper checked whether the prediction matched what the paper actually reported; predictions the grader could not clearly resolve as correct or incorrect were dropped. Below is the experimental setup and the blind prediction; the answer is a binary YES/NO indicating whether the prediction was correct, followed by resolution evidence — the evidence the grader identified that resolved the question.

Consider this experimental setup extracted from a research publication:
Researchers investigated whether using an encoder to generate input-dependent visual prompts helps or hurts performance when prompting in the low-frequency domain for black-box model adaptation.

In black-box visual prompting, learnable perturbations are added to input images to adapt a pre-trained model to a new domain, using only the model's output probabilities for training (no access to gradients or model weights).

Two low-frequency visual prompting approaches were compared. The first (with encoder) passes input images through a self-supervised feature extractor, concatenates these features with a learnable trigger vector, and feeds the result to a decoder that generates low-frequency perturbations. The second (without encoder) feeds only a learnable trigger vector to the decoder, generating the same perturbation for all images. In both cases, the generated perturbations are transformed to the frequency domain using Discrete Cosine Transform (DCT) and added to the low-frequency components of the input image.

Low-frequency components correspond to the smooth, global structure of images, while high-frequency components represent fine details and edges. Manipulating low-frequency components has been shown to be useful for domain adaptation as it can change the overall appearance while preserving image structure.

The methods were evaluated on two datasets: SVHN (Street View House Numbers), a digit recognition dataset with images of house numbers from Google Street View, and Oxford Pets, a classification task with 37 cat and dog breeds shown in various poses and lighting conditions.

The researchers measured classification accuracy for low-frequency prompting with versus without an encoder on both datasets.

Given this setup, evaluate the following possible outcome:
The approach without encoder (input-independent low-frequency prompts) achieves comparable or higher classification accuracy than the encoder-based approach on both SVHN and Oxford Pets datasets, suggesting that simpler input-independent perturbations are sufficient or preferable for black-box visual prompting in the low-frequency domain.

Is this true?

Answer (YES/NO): YES